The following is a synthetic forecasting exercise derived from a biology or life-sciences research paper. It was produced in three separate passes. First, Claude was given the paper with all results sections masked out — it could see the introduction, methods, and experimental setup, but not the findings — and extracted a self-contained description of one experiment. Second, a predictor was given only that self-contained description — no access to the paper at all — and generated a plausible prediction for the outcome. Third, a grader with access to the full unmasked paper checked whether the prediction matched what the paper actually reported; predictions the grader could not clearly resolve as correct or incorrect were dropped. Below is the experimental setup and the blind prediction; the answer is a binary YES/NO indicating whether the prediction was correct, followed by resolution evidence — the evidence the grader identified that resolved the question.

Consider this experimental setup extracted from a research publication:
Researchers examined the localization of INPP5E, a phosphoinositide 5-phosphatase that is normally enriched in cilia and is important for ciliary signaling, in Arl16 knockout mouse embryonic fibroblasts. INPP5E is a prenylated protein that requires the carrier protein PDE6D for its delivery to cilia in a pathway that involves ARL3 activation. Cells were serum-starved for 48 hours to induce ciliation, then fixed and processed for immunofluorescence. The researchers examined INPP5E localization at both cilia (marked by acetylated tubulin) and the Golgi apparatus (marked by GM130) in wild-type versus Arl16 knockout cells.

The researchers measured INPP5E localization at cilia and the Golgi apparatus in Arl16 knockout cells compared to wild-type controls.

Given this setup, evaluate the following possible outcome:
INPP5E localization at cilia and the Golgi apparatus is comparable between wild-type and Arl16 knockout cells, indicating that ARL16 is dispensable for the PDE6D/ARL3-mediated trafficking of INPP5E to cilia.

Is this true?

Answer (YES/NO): NO